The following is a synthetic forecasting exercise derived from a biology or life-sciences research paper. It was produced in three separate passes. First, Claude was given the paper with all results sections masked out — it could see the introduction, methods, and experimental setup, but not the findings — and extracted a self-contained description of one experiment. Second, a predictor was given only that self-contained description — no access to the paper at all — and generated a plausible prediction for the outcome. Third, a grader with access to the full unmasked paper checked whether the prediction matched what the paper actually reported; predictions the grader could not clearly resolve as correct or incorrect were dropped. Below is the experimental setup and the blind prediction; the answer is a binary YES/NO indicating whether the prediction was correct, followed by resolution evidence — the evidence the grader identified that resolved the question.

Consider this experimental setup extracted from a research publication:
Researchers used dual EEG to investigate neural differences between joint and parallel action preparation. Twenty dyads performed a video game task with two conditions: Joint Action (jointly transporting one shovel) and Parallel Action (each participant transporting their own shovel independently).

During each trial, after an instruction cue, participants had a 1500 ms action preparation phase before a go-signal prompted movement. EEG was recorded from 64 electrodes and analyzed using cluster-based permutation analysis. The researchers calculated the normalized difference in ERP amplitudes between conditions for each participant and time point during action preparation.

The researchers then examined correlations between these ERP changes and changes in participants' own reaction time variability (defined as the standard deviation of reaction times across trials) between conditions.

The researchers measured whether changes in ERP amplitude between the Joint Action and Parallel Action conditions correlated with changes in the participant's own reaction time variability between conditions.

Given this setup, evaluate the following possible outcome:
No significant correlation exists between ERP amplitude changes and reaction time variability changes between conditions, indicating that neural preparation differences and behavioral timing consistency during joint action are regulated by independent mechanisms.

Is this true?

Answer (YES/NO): YES